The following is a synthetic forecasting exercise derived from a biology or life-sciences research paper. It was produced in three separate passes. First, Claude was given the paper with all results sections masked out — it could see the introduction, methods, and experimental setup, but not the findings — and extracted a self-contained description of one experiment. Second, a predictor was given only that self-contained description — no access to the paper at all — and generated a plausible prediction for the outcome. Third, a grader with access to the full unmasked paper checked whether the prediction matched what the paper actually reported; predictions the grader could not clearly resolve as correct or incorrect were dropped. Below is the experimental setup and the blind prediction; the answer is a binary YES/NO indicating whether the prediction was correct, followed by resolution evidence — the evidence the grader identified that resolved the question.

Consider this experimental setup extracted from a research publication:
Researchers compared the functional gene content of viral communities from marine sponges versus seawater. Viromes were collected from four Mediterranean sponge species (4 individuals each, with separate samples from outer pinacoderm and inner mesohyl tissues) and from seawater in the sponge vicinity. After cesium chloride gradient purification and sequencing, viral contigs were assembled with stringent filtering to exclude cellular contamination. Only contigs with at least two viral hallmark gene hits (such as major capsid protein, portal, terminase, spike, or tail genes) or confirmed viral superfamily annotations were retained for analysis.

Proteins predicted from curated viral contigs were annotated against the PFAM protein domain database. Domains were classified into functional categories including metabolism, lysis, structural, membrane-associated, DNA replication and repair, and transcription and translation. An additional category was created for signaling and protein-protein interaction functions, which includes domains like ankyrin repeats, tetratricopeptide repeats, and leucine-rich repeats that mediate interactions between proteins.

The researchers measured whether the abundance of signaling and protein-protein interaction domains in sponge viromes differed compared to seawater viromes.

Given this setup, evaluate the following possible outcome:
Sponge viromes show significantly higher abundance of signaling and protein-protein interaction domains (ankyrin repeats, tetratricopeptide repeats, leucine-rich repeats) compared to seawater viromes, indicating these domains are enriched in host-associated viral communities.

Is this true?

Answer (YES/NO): YES